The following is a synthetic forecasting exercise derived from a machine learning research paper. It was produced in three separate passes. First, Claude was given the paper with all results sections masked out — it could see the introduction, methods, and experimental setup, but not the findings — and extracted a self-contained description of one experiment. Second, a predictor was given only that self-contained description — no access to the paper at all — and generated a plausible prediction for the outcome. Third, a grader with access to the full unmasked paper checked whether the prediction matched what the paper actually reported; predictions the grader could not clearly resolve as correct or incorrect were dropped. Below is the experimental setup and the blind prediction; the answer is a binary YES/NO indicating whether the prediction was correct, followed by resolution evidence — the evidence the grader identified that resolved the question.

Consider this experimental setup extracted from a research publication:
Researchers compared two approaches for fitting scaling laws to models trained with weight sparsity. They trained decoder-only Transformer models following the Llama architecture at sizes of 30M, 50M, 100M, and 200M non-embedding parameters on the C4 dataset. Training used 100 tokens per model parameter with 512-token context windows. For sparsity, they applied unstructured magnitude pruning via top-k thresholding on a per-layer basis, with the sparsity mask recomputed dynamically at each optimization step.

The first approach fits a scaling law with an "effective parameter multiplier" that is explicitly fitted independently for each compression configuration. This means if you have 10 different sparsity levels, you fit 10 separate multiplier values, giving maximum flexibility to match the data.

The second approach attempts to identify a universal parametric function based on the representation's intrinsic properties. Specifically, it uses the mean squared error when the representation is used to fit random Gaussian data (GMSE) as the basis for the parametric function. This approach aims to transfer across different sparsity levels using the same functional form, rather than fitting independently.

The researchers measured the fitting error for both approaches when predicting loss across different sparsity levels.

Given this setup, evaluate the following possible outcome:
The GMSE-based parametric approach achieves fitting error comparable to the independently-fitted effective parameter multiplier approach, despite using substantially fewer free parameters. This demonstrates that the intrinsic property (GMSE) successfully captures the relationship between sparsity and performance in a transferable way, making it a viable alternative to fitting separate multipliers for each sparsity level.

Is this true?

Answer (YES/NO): YES